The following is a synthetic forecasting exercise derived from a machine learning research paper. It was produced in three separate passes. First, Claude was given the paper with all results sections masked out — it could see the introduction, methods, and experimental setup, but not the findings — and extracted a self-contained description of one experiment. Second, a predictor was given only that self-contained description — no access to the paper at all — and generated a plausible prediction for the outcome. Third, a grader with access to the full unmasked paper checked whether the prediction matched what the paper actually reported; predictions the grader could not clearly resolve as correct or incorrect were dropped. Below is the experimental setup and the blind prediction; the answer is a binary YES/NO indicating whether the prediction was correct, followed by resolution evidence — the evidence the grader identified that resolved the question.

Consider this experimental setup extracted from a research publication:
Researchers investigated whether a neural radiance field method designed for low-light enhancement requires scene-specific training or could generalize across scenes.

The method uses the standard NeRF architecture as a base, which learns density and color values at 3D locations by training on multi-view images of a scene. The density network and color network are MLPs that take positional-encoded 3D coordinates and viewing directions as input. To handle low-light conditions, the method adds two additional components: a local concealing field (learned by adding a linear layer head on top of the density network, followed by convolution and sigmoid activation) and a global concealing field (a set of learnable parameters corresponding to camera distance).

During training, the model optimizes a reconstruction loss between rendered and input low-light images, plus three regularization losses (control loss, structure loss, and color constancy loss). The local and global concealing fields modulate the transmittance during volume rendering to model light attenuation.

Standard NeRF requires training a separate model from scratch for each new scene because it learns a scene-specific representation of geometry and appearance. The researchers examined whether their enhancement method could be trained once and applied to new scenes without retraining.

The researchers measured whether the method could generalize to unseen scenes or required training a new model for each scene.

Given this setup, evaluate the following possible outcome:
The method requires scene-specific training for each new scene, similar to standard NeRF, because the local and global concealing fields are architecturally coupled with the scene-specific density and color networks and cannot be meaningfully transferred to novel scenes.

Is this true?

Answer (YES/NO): YES